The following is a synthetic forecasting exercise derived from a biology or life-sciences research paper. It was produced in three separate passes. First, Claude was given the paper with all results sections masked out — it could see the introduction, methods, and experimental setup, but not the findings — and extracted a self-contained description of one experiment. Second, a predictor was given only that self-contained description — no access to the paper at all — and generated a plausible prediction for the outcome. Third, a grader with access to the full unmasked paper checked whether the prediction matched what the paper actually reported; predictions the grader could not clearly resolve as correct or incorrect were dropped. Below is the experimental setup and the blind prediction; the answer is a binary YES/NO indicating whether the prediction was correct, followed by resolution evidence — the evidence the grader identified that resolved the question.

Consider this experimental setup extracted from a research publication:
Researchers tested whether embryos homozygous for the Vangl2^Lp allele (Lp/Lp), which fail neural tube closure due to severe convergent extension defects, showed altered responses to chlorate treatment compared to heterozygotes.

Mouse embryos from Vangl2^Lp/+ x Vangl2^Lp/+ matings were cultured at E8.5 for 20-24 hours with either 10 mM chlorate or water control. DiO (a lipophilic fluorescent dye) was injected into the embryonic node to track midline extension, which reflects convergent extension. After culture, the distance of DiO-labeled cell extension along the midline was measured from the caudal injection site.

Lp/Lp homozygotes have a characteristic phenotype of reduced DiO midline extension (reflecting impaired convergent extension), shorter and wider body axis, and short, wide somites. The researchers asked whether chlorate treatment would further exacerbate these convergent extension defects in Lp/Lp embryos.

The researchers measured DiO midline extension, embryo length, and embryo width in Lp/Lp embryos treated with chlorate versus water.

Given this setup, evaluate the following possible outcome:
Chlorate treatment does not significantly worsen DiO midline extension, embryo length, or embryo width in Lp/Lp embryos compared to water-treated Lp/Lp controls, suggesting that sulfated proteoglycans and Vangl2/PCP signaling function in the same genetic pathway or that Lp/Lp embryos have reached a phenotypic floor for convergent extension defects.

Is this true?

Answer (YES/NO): YES